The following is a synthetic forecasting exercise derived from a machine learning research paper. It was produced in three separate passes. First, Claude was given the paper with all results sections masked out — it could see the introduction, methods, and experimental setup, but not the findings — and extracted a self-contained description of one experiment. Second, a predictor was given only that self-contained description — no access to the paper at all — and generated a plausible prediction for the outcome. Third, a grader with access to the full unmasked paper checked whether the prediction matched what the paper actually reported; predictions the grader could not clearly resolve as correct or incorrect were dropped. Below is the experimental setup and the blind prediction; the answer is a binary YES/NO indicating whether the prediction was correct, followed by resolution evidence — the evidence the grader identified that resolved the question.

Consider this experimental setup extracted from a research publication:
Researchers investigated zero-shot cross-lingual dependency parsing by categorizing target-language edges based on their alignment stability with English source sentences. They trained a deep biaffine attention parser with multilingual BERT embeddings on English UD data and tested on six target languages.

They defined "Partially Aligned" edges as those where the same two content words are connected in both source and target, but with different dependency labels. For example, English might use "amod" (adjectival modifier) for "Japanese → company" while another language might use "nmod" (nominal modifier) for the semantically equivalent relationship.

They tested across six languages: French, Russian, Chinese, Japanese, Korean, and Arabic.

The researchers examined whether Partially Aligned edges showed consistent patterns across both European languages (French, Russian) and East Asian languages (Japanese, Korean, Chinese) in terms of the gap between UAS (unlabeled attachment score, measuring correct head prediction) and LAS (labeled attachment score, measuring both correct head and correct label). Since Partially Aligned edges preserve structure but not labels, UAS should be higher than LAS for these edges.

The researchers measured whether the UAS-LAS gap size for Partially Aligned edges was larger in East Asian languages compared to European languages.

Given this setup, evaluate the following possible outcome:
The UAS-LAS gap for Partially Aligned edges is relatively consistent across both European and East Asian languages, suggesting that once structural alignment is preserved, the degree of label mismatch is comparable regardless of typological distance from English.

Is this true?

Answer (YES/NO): NO